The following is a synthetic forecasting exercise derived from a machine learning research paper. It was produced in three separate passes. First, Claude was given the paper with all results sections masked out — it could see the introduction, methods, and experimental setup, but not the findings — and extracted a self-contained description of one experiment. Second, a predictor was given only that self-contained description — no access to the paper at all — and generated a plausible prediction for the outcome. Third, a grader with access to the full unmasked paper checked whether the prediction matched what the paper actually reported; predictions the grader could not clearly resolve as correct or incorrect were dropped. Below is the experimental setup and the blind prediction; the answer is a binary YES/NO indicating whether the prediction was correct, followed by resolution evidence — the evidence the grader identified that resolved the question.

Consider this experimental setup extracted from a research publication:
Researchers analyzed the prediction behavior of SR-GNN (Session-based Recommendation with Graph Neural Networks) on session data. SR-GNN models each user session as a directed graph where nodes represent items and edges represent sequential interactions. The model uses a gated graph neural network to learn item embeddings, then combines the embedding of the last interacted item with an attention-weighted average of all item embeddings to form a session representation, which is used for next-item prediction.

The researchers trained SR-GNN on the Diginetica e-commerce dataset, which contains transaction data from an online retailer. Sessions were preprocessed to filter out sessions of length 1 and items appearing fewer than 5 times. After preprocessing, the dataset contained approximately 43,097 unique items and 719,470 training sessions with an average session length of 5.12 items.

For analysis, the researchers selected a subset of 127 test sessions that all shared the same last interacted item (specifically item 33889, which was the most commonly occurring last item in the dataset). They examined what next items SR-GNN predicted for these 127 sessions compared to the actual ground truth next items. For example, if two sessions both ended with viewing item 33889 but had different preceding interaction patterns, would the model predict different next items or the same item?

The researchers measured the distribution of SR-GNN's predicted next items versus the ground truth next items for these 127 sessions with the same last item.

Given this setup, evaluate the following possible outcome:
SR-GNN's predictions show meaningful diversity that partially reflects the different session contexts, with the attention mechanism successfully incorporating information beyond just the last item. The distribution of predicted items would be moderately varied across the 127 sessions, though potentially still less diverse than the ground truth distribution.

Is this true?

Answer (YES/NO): NO